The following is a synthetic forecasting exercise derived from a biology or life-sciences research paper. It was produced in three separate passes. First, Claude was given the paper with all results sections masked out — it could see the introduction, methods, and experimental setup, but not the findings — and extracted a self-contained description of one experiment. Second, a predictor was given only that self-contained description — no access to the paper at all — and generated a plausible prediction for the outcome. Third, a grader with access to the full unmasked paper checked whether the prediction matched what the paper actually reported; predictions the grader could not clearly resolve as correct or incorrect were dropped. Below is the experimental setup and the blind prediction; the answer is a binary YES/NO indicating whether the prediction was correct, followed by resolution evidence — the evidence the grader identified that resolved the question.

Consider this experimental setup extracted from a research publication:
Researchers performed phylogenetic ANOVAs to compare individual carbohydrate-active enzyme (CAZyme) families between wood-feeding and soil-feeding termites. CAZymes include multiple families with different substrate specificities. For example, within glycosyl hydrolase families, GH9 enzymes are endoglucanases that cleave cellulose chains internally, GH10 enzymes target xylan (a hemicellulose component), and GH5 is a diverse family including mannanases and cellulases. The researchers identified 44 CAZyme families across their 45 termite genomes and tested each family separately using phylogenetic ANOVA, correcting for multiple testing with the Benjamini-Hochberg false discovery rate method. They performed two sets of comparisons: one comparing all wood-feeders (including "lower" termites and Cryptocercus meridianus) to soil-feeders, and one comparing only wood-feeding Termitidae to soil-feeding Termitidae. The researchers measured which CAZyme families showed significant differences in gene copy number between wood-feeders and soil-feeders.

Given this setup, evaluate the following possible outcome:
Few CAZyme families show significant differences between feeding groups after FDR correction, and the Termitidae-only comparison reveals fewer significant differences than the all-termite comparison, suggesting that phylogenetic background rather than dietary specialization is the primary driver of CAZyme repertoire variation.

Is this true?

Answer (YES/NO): NO